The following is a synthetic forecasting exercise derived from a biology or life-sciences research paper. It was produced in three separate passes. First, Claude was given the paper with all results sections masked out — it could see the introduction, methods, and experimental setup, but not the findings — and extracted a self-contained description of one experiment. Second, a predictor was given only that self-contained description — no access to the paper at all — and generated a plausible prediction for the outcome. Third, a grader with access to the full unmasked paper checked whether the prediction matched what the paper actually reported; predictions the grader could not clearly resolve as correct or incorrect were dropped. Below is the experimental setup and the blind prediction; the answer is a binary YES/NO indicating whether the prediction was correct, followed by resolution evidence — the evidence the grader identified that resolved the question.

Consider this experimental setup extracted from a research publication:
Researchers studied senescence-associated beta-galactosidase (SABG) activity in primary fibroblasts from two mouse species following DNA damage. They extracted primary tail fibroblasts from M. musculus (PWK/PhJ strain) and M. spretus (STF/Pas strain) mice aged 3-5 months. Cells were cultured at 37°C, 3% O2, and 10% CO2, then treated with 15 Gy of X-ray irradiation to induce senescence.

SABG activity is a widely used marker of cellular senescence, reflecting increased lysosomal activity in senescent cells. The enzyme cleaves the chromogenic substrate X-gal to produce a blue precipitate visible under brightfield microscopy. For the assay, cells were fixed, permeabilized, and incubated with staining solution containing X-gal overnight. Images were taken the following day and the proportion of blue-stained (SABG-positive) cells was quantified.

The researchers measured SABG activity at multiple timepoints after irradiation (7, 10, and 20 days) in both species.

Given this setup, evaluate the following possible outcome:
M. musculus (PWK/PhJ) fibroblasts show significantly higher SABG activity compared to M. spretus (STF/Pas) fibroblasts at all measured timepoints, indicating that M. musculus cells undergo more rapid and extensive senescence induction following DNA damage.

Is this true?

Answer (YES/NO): NO